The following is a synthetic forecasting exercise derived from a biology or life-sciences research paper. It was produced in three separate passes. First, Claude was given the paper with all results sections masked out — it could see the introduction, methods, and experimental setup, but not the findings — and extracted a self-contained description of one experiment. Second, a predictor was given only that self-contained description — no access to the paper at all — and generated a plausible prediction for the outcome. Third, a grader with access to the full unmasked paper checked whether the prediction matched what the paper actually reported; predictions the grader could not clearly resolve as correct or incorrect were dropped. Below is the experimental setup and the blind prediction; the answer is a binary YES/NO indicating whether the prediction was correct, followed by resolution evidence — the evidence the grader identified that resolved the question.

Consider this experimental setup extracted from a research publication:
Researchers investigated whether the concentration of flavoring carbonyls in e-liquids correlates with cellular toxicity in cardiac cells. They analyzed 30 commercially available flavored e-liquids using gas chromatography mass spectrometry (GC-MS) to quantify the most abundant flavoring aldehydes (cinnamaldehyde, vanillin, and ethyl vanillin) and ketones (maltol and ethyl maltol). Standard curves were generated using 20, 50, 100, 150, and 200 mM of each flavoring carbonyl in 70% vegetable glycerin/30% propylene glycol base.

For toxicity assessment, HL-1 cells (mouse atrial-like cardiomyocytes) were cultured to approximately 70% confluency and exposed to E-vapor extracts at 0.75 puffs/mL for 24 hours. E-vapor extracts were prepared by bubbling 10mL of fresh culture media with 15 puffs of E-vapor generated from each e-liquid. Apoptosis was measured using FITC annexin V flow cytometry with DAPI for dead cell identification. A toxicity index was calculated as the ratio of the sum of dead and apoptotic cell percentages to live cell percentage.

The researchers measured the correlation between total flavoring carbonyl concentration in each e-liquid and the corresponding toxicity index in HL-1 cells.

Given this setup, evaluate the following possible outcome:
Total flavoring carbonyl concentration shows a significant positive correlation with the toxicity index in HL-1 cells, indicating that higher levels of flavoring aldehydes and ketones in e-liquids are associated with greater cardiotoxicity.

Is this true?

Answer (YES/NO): YES